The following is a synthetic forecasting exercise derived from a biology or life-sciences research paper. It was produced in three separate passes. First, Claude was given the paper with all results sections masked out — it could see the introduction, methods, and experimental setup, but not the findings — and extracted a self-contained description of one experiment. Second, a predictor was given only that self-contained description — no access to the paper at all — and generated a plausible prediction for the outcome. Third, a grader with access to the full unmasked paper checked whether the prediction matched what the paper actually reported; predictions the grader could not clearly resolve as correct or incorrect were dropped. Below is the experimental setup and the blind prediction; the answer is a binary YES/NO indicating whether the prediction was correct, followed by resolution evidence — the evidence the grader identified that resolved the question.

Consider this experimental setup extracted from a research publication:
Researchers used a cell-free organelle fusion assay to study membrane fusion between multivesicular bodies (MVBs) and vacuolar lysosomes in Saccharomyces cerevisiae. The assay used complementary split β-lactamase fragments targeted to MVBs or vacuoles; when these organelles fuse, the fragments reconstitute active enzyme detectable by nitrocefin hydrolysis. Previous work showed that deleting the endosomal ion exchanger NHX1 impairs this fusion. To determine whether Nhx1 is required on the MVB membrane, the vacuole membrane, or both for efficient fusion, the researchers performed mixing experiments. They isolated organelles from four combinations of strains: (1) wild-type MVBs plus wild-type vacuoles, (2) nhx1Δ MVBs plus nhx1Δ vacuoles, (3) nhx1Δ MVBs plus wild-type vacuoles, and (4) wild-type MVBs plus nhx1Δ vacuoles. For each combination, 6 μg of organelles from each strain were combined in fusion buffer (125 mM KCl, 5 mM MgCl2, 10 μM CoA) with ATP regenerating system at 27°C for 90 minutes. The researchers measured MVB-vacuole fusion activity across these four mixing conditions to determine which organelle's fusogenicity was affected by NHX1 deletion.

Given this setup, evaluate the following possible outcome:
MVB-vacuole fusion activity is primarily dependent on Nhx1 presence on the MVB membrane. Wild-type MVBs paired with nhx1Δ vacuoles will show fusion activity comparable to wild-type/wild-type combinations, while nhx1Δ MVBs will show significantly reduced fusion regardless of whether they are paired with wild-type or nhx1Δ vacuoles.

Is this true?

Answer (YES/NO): YES